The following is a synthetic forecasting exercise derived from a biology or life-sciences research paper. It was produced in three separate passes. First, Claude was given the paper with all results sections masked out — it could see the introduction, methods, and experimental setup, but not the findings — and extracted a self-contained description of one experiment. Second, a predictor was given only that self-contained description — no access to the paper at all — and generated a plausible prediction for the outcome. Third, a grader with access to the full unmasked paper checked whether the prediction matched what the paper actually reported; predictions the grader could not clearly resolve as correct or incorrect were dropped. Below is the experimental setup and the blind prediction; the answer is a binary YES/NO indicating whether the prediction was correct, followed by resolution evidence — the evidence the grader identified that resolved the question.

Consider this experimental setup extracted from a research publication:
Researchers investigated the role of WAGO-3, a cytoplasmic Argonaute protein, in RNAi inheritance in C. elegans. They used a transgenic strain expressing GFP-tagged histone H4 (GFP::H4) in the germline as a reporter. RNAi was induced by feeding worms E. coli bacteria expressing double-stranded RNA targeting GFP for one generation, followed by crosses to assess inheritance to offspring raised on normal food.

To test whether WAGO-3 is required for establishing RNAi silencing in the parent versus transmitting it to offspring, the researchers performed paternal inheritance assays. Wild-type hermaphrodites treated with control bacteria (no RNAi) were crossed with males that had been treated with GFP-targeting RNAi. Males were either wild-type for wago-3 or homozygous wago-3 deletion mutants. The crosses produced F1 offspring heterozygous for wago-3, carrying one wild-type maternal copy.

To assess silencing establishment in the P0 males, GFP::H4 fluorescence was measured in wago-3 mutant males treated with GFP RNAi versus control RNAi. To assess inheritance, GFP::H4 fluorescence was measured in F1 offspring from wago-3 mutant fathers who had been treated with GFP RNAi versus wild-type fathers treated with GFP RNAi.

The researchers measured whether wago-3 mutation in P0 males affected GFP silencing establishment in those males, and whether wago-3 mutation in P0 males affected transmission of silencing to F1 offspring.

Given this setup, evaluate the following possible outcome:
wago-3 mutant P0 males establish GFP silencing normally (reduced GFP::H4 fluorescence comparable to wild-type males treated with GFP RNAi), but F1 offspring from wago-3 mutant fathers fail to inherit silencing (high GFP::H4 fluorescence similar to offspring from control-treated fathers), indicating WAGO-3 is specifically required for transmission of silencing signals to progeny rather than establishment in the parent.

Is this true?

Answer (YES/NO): YES